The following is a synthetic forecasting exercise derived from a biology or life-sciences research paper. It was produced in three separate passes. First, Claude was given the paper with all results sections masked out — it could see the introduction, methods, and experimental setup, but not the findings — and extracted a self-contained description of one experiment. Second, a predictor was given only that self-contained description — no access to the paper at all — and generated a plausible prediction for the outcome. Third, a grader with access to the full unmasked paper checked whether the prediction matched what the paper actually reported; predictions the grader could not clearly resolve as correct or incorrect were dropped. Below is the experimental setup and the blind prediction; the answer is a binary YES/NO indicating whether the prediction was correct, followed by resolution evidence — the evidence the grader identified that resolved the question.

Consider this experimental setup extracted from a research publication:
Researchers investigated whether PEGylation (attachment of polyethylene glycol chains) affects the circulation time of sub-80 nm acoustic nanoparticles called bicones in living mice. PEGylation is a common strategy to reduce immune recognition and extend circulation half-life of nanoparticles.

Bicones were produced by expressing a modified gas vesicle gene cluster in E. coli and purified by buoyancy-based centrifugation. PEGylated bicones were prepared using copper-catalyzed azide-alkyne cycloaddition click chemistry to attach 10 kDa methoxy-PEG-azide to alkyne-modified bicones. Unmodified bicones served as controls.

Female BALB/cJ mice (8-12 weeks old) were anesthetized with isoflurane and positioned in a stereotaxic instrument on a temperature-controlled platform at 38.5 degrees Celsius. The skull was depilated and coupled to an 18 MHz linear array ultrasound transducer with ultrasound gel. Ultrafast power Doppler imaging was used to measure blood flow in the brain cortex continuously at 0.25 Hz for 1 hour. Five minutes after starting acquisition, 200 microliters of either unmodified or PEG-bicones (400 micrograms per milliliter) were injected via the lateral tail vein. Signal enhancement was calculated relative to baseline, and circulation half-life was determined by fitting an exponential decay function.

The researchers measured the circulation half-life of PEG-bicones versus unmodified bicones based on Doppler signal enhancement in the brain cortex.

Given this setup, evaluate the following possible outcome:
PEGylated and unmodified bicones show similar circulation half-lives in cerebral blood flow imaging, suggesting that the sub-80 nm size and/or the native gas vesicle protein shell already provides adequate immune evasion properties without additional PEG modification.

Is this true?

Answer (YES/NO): NO